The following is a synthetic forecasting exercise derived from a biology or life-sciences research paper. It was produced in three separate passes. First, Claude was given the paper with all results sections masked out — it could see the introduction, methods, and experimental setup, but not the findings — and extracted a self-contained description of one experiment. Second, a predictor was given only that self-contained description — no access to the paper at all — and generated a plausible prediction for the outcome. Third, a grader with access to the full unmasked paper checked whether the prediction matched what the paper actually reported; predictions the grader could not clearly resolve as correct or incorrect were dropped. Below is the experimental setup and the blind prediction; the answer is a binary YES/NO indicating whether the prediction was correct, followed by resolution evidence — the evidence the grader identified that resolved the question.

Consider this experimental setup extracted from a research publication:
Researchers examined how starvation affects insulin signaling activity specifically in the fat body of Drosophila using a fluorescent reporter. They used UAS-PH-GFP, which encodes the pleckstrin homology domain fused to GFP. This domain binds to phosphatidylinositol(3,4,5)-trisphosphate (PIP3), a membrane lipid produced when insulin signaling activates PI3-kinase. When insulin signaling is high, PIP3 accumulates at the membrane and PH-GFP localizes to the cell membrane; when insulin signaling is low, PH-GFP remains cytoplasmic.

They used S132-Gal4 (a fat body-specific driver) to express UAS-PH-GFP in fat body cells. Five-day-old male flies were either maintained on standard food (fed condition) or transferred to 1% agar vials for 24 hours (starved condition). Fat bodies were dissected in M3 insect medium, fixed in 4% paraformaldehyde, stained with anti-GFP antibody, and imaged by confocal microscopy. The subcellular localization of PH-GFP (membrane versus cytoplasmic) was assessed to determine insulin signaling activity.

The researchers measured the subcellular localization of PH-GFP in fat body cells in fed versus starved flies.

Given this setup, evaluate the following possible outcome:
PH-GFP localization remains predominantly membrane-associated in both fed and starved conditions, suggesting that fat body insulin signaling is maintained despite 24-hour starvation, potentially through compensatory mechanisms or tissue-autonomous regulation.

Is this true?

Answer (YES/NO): NO